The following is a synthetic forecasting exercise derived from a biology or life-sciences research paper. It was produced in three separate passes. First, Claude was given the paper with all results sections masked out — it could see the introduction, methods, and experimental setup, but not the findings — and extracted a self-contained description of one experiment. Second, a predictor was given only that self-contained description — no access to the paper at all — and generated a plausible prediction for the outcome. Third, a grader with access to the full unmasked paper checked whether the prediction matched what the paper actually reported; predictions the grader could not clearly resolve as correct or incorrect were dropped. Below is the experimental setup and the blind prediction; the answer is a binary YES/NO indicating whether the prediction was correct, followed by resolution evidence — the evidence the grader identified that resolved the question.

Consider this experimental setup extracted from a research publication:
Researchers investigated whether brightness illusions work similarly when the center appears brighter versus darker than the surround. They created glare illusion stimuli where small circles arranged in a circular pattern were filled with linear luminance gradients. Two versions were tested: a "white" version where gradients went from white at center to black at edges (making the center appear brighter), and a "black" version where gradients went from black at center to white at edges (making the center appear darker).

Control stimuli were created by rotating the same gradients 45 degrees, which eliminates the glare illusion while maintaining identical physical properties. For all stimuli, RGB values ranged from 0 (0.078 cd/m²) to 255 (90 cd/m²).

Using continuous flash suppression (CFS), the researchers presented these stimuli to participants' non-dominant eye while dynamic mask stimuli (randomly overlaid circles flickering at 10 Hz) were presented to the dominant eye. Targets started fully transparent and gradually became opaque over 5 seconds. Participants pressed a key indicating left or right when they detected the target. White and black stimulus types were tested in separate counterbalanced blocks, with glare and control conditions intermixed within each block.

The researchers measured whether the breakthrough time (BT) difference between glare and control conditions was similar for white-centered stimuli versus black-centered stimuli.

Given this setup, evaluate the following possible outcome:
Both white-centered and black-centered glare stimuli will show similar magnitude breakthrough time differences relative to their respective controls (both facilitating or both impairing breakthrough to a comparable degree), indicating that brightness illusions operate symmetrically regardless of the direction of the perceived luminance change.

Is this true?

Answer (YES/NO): NO